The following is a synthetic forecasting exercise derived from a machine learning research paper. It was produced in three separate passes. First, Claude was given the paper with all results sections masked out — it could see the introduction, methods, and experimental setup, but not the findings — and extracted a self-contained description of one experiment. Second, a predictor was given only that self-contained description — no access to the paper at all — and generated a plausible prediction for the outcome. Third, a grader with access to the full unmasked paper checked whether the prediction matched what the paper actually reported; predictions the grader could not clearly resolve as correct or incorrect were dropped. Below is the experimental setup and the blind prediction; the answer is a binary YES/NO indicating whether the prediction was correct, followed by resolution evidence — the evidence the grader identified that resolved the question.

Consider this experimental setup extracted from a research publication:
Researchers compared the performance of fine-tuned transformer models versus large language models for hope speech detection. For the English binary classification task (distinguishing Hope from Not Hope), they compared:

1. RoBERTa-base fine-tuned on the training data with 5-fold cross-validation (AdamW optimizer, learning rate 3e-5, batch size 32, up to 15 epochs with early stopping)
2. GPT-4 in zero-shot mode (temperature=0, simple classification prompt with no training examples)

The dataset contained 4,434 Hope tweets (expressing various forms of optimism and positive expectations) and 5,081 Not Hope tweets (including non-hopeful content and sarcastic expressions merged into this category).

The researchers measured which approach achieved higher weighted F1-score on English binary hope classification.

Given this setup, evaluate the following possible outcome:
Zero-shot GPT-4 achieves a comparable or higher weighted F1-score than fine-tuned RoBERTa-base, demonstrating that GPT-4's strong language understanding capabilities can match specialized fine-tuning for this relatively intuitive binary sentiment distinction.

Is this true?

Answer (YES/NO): NO